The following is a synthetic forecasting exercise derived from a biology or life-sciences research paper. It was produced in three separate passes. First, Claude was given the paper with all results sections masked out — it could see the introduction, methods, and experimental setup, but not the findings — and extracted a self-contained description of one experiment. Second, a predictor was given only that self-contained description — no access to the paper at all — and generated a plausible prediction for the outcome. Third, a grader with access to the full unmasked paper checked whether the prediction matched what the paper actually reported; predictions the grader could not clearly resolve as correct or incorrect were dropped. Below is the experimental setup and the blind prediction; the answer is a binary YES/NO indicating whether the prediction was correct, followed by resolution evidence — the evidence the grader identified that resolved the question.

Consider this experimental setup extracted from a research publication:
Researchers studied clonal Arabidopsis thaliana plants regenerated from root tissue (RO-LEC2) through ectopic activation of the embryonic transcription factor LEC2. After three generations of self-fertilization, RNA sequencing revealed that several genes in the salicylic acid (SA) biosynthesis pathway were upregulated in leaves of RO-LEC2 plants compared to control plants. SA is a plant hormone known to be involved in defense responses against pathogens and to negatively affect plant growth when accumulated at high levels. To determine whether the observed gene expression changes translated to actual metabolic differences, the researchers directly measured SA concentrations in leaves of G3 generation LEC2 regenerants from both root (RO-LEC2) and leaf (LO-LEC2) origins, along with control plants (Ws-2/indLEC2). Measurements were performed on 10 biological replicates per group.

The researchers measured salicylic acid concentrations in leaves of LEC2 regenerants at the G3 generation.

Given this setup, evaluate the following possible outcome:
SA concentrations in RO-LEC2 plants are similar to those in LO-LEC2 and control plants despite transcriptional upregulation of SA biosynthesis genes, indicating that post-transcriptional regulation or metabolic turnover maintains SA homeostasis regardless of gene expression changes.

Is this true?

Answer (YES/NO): NO